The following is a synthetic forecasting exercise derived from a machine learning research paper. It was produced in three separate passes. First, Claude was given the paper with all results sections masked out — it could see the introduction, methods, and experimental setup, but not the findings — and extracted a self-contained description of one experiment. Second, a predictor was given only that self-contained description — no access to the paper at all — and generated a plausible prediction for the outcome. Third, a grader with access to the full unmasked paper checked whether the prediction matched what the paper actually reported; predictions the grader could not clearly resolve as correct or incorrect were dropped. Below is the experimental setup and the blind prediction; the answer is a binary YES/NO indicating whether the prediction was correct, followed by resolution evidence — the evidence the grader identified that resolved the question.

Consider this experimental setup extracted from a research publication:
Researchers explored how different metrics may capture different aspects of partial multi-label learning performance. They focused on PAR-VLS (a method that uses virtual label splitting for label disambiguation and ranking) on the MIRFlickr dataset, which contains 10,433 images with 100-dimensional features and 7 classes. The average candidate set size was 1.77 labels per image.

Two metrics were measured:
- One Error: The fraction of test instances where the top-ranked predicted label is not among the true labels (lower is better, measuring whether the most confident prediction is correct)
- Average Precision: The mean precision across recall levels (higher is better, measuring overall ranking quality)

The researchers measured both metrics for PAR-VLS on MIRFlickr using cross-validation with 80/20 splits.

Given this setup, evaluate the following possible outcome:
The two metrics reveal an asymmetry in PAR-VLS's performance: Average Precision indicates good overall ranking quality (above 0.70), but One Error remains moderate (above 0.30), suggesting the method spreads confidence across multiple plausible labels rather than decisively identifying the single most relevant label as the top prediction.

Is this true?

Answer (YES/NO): NO